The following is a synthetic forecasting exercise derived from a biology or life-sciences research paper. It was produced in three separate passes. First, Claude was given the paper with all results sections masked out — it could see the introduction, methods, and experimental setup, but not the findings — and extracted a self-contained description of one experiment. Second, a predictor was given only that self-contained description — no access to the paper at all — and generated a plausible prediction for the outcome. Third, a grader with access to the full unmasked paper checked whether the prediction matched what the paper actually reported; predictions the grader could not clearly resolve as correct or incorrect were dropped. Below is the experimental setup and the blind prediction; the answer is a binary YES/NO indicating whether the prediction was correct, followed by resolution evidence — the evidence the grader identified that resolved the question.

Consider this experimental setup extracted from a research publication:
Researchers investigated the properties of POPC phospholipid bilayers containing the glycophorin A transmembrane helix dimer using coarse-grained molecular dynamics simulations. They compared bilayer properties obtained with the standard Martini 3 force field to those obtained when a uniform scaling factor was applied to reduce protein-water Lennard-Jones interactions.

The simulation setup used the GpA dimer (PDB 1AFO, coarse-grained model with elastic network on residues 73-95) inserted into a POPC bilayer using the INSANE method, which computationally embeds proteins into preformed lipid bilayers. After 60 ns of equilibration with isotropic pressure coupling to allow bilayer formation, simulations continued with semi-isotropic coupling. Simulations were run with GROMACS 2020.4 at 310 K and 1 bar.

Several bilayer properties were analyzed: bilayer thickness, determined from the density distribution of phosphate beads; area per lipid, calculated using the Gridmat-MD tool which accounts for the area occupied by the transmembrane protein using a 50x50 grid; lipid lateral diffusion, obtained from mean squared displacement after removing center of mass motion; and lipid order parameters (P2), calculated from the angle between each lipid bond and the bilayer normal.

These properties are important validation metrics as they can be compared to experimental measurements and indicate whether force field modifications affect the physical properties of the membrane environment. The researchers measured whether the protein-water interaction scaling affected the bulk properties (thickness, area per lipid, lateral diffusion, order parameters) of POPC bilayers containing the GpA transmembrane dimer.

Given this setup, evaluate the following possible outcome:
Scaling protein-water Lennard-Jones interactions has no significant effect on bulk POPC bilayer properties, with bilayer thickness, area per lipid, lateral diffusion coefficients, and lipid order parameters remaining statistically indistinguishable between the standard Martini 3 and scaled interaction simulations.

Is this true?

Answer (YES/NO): YES